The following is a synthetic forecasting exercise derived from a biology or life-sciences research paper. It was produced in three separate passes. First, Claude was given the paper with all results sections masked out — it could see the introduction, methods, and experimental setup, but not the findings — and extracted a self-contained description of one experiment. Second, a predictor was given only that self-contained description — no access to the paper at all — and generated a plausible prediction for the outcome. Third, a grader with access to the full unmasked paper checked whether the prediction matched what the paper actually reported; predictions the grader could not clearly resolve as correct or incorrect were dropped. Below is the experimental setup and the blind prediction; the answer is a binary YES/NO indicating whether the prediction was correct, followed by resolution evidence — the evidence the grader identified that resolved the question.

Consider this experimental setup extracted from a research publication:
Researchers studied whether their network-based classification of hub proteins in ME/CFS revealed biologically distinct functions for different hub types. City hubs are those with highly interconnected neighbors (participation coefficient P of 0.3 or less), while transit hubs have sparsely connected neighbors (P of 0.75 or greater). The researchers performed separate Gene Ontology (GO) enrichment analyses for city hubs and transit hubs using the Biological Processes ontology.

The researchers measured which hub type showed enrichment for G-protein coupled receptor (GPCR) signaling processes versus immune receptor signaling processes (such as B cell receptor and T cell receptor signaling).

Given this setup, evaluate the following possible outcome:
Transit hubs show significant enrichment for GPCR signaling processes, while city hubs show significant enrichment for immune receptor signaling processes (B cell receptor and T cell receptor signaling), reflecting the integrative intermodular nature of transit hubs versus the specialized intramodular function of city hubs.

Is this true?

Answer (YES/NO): NO